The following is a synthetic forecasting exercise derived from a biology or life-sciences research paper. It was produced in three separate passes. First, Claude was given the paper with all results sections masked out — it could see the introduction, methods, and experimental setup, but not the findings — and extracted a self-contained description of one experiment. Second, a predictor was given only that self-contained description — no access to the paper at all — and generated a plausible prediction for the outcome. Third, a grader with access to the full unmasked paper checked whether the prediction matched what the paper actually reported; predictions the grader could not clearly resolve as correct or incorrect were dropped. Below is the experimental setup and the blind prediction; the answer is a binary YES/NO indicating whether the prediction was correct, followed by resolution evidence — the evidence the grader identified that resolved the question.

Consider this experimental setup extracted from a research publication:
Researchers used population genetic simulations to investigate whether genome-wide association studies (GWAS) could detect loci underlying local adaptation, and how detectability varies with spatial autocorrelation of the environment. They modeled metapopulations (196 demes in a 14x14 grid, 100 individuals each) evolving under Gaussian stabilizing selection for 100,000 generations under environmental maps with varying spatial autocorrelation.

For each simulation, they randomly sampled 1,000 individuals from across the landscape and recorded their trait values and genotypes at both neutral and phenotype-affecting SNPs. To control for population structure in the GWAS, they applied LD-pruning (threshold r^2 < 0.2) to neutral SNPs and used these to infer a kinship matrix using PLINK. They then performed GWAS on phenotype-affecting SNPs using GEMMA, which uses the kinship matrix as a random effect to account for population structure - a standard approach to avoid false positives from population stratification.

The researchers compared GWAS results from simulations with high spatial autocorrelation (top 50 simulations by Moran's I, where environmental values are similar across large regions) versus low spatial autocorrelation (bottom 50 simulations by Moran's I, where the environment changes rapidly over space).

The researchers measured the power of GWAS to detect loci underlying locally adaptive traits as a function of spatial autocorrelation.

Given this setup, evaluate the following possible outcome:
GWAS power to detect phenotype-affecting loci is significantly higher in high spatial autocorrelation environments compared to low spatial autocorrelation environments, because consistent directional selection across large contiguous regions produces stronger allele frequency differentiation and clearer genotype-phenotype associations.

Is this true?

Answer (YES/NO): NO